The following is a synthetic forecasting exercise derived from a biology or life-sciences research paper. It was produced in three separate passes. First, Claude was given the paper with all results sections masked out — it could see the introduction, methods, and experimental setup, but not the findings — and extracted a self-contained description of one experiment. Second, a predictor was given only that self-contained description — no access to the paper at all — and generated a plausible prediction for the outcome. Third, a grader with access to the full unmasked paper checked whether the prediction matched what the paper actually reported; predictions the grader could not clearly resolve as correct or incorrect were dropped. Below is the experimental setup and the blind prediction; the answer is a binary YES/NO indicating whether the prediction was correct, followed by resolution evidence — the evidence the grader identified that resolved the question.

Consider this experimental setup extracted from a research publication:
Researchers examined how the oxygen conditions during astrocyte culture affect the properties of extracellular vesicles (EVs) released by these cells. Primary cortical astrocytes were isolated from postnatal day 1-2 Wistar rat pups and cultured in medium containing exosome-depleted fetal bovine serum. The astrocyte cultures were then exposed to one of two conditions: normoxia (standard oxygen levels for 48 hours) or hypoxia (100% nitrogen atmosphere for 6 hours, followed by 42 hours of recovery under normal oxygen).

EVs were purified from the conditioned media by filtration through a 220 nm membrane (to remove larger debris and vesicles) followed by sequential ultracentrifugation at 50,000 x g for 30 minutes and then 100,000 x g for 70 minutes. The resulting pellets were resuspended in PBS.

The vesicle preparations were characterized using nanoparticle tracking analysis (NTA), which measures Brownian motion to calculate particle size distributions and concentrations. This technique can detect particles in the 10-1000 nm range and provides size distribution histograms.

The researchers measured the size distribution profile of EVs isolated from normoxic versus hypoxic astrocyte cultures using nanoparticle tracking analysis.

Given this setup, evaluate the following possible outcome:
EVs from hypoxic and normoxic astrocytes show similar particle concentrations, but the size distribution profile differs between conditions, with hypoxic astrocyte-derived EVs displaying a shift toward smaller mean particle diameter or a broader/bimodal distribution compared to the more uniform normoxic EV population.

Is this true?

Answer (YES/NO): NO